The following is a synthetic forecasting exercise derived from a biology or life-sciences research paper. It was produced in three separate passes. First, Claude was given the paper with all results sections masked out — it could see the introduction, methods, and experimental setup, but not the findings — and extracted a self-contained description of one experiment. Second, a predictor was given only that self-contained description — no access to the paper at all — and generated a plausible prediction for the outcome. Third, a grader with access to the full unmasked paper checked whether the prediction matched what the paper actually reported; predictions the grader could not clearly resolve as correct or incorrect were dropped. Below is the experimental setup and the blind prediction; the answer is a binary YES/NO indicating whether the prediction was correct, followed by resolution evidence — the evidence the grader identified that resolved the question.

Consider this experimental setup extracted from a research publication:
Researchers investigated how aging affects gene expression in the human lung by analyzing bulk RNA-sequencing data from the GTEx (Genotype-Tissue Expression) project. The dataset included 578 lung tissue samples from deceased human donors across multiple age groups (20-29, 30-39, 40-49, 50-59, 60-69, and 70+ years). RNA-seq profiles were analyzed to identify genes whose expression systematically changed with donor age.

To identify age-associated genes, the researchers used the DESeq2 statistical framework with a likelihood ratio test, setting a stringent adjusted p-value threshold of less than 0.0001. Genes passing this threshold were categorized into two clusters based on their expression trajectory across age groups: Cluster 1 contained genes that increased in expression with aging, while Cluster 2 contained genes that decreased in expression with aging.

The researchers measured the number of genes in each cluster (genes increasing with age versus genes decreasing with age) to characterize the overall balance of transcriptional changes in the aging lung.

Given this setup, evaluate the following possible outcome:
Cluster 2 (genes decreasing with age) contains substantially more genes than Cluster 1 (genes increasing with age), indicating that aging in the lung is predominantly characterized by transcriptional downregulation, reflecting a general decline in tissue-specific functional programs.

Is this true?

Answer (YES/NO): NO